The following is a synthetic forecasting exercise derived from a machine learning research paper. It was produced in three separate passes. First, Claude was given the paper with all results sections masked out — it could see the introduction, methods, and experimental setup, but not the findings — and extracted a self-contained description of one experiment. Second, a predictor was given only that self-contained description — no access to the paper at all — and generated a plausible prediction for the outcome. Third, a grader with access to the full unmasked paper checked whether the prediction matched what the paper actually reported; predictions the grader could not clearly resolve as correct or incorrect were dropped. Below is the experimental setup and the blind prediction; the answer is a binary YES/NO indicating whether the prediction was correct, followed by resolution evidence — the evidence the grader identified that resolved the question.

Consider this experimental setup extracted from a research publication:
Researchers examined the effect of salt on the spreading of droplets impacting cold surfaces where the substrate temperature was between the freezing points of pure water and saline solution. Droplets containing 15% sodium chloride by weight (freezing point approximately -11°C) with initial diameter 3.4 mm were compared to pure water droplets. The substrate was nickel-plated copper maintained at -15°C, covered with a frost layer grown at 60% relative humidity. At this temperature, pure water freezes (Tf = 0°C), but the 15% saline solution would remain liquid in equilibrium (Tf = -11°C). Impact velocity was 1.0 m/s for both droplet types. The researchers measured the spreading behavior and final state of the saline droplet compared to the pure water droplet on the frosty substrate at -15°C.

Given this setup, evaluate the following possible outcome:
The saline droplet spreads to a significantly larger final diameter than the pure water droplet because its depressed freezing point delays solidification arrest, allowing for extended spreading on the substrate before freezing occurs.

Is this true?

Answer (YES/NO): YES